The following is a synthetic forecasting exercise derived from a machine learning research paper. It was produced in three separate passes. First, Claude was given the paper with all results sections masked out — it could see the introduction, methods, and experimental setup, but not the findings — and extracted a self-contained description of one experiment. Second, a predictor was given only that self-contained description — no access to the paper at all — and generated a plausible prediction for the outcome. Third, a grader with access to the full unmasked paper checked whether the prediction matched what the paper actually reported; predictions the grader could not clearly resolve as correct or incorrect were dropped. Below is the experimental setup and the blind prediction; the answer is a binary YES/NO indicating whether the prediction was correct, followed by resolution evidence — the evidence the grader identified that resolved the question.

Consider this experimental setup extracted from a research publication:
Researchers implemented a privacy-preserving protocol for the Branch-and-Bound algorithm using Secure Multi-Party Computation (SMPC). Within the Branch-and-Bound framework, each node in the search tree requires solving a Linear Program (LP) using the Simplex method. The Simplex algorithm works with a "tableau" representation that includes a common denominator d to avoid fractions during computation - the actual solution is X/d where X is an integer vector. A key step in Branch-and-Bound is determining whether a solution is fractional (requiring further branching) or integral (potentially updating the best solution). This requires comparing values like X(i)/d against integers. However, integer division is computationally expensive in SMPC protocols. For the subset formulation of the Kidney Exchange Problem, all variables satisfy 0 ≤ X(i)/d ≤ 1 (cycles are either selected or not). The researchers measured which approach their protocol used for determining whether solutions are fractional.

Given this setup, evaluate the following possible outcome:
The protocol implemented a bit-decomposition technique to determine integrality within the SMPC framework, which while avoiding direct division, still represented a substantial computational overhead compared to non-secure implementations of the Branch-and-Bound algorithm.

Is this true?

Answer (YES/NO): NO